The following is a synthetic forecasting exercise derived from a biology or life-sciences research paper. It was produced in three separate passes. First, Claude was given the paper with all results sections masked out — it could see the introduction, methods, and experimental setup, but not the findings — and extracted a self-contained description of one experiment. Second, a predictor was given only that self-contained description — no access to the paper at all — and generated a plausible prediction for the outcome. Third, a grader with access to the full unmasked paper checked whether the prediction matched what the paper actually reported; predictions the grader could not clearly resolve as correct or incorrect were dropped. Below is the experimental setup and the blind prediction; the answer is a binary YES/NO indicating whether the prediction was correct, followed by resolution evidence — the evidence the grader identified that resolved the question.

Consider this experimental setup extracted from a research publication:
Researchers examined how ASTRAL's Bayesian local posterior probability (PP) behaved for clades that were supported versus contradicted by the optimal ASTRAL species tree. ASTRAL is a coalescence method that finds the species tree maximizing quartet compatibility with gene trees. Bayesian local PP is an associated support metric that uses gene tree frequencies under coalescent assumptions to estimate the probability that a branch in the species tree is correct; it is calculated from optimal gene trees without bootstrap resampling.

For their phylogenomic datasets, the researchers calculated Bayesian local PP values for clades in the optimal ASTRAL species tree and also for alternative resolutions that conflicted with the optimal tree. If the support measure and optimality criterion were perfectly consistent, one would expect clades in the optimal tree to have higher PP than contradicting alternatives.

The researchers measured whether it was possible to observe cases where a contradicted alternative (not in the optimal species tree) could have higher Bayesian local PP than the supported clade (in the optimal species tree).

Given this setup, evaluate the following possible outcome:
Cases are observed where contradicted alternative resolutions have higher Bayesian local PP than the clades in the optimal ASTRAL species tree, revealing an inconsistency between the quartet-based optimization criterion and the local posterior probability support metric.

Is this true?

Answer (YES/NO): YES